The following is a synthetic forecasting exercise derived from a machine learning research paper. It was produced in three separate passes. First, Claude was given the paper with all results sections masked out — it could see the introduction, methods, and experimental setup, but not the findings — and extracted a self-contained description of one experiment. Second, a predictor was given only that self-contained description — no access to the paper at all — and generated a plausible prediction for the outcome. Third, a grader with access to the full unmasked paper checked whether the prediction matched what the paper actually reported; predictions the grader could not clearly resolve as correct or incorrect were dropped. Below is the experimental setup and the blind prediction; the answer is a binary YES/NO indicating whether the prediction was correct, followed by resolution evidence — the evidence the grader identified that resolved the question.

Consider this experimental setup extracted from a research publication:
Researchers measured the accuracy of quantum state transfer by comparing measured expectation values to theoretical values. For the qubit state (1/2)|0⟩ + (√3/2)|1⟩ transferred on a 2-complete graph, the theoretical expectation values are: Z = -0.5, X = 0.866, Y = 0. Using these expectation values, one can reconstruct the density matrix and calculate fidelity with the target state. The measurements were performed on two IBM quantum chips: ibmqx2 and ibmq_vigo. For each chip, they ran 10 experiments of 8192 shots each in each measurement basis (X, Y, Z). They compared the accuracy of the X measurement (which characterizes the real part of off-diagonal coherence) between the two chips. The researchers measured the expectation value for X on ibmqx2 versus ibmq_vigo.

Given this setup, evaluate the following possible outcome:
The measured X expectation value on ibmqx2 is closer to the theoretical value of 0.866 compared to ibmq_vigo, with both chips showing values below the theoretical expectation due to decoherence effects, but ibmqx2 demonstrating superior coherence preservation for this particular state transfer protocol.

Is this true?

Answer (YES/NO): YES